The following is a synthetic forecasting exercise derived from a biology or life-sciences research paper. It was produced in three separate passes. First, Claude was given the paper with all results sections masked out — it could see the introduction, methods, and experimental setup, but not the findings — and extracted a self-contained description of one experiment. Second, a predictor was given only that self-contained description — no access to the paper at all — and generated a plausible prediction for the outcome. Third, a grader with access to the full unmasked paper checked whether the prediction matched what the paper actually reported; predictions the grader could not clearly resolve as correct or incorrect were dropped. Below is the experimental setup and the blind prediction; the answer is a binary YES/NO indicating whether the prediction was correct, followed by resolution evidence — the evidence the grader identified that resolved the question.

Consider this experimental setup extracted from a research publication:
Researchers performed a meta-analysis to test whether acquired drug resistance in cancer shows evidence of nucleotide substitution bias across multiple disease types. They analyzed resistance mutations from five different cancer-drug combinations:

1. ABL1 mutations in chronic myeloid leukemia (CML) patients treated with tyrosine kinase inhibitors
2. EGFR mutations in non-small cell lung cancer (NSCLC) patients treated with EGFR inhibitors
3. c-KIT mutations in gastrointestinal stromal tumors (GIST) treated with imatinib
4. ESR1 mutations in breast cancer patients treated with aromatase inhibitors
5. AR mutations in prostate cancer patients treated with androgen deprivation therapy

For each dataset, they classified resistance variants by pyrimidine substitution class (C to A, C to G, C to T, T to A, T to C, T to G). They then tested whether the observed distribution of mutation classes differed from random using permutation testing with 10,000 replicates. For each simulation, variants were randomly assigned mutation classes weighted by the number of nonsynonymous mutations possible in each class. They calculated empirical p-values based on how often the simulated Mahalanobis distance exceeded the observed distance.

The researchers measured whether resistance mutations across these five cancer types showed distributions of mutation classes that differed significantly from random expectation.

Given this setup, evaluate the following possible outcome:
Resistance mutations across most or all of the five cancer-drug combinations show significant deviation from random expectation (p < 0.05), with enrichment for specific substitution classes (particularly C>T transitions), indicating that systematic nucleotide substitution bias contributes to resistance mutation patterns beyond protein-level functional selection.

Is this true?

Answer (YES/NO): NO